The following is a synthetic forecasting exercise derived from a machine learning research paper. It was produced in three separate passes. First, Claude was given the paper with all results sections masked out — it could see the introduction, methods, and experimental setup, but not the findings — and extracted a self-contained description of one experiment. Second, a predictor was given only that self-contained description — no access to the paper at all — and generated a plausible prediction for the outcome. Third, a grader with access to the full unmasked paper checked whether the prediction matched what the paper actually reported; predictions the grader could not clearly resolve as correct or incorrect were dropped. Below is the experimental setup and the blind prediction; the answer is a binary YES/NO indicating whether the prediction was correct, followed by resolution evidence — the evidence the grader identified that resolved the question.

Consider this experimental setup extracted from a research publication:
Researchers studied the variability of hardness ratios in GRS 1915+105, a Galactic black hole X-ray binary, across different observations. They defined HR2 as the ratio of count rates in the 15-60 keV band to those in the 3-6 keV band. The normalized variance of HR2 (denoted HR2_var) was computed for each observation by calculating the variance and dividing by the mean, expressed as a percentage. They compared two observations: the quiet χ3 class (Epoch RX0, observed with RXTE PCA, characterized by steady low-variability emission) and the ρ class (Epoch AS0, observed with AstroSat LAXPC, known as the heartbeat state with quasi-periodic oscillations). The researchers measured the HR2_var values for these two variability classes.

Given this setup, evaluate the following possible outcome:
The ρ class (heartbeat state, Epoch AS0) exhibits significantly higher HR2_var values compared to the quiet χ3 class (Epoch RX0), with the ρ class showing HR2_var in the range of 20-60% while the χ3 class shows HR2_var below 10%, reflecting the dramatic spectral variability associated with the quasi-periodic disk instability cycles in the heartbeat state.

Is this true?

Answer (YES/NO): YES